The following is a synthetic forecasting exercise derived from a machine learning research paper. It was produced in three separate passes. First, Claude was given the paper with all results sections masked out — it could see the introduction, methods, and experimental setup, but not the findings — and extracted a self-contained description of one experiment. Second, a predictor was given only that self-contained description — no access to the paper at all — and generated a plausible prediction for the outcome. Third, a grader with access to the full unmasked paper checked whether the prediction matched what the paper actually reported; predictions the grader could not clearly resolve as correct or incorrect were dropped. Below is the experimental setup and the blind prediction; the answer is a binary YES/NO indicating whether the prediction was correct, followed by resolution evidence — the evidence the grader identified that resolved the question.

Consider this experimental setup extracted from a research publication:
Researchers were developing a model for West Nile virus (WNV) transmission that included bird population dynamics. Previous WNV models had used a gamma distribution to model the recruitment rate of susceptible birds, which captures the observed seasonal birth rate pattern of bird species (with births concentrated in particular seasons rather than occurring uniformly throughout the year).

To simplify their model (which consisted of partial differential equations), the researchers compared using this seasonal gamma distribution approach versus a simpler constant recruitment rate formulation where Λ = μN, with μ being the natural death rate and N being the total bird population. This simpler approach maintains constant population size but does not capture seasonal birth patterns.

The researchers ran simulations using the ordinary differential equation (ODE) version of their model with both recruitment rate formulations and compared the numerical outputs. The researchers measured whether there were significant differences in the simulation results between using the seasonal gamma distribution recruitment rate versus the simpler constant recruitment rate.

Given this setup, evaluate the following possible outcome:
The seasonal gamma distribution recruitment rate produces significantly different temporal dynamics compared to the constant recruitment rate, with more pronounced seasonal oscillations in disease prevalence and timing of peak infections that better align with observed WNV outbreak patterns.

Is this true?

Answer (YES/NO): NO